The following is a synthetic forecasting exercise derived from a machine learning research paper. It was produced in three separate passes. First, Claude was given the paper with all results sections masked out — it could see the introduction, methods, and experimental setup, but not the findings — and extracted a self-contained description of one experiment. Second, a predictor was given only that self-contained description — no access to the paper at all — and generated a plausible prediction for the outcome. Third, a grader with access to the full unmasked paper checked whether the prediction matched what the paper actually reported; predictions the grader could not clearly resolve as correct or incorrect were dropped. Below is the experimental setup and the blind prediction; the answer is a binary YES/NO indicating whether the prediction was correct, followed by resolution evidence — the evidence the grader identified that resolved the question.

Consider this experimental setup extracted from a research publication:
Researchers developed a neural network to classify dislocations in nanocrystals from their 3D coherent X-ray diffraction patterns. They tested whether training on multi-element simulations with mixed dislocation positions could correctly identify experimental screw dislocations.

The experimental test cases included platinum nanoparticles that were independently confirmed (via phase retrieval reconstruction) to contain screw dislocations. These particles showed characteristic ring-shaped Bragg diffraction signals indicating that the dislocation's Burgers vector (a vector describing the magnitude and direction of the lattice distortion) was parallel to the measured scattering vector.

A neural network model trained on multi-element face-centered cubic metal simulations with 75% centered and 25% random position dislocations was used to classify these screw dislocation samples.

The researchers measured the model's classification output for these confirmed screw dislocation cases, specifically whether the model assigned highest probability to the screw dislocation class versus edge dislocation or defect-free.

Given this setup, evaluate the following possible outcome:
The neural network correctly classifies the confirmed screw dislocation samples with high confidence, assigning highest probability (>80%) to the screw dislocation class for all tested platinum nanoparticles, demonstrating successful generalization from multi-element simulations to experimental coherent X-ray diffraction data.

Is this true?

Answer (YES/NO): YES